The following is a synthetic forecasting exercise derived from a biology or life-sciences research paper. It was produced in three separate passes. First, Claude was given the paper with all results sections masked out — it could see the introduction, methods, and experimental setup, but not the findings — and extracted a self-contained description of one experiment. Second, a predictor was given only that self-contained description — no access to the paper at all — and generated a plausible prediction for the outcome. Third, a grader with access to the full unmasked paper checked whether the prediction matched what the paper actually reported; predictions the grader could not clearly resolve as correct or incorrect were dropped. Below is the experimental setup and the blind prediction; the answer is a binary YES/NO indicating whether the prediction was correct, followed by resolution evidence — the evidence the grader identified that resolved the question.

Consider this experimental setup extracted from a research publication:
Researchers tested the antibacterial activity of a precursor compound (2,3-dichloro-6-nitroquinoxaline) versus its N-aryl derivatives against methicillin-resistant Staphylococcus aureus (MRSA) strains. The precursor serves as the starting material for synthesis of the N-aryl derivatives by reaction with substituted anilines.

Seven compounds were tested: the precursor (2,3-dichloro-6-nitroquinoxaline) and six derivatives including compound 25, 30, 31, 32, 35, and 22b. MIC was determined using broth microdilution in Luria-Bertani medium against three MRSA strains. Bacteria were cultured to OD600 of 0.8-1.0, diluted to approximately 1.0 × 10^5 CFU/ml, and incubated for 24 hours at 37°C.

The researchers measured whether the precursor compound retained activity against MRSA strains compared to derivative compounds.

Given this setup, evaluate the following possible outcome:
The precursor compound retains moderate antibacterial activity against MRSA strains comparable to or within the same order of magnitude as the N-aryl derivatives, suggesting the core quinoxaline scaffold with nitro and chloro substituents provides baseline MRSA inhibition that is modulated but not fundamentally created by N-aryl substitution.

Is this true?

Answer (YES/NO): NO